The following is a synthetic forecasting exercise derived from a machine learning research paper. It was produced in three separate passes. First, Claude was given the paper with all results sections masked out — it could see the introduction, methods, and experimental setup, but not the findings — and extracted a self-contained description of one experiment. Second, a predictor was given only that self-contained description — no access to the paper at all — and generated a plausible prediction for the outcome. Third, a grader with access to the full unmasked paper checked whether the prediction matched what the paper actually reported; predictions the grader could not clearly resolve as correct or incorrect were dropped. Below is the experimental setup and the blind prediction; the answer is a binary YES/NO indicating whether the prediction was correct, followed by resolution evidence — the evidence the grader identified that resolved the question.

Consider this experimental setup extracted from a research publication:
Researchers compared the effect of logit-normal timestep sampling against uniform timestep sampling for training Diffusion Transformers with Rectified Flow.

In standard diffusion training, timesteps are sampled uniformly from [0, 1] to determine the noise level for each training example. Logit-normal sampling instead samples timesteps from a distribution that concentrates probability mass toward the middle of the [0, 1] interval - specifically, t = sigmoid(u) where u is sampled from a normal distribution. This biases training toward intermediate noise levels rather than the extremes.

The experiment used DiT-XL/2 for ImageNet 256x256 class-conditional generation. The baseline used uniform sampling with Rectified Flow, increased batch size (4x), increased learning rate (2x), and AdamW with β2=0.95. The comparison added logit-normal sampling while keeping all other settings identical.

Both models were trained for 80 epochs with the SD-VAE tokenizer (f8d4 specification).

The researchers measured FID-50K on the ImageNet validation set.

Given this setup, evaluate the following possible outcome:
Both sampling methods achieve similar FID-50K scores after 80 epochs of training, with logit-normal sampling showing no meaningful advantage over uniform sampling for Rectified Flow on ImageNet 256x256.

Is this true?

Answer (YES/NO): NO